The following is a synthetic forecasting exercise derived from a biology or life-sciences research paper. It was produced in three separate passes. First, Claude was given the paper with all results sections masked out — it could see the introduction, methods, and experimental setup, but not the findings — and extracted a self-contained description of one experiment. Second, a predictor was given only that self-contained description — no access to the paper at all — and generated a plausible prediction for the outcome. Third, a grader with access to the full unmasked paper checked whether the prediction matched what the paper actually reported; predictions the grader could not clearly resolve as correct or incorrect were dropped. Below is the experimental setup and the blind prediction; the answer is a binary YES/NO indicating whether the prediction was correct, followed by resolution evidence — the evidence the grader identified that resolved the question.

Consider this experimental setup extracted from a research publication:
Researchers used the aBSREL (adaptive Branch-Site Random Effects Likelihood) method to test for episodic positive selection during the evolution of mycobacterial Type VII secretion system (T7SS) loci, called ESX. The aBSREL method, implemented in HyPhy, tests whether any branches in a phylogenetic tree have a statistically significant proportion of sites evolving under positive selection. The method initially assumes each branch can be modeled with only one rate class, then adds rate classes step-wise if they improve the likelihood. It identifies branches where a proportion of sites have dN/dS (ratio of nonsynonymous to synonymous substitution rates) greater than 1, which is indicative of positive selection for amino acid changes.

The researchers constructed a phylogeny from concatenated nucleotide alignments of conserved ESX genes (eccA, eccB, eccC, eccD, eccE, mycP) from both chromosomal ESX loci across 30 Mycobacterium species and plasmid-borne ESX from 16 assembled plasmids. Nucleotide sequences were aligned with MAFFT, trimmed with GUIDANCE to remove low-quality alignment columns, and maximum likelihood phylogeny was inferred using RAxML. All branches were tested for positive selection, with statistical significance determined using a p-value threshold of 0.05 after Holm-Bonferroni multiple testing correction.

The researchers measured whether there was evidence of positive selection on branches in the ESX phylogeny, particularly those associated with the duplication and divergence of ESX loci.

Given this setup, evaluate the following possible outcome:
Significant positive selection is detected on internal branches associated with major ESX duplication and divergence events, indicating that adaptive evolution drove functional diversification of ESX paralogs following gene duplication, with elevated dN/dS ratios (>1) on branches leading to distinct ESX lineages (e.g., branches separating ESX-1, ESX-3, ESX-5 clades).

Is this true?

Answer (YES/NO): YES